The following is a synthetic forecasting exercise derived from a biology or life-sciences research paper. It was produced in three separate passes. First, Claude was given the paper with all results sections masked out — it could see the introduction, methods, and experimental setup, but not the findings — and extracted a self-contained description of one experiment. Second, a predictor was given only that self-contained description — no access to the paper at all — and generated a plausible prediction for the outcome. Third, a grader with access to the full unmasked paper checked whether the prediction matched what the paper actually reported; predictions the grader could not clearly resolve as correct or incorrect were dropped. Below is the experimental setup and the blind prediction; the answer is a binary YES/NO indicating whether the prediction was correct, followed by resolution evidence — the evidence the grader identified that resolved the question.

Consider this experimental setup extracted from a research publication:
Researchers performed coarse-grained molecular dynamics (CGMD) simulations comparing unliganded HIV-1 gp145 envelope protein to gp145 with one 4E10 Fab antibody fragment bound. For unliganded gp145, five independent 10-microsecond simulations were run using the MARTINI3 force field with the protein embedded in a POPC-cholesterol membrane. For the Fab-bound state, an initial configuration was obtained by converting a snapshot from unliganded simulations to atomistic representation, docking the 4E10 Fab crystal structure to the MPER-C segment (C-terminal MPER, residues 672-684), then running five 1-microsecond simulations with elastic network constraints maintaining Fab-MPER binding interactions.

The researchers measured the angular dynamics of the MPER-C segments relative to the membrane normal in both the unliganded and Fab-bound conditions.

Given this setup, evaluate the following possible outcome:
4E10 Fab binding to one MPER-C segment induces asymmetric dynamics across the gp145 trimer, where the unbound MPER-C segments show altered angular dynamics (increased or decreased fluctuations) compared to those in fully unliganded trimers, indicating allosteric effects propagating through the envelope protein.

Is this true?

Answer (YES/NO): YES